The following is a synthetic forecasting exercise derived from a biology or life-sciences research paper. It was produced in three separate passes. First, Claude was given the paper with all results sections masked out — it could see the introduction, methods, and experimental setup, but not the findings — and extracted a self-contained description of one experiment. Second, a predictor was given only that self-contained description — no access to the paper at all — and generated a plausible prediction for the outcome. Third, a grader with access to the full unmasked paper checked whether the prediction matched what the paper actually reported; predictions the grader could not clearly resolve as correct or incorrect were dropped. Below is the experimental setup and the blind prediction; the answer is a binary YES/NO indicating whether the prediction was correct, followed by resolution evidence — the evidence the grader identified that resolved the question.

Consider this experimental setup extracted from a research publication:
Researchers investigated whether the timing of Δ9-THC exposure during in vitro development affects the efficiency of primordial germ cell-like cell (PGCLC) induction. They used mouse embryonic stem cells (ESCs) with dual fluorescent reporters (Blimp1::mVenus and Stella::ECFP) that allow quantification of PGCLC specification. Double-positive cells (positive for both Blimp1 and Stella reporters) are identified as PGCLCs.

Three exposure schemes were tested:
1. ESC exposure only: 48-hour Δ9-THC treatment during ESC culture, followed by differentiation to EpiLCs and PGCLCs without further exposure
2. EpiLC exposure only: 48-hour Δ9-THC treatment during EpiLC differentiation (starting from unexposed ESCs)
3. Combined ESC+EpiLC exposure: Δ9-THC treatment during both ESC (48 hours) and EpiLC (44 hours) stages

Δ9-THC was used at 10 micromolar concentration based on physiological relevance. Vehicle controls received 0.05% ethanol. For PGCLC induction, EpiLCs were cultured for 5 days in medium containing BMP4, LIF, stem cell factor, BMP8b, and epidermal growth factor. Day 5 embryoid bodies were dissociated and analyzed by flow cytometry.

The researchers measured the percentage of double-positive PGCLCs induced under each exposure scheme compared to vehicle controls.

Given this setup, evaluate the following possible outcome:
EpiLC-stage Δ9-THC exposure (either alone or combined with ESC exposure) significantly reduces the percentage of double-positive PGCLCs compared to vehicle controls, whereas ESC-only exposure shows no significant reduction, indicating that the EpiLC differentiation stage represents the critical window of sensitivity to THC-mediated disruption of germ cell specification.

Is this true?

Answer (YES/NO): NO